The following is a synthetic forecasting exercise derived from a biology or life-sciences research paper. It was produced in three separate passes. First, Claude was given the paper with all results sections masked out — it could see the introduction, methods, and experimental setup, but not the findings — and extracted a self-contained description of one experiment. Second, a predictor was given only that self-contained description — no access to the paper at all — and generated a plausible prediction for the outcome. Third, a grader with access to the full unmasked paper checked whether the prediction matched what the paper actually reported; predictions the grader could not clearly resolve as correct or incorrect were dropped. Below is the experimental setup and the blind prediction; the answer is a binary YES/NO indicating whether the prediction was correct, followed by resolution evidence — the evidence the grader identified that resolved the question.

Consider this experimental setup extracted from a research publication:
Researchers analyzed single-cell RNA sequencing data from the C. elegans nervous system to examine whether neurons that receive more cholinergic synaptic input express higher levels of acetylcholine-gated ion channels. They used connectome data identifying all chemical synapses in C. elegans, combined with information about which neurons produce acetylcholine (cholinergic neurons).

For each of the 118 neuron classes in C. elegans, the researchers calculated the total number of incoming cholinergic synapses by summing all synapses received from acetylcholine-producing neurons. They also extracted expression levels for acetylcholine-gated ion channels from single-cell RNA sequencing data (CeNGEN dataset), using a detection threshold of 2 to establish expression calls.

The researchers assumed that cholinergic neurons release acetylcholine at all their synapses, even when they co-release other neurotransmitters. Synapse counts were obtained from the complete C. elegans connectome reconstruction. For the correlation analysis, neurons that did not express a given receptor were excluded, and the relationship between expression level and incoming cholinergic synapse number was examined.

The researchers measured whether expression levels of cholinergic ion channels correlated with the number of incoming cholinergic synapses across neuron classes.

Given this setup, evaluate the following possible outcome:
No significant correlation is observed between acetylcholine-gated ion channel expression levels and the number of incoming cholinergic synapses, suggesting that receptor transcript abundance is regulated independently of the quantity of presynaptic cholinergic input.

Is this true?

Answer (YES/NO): NO